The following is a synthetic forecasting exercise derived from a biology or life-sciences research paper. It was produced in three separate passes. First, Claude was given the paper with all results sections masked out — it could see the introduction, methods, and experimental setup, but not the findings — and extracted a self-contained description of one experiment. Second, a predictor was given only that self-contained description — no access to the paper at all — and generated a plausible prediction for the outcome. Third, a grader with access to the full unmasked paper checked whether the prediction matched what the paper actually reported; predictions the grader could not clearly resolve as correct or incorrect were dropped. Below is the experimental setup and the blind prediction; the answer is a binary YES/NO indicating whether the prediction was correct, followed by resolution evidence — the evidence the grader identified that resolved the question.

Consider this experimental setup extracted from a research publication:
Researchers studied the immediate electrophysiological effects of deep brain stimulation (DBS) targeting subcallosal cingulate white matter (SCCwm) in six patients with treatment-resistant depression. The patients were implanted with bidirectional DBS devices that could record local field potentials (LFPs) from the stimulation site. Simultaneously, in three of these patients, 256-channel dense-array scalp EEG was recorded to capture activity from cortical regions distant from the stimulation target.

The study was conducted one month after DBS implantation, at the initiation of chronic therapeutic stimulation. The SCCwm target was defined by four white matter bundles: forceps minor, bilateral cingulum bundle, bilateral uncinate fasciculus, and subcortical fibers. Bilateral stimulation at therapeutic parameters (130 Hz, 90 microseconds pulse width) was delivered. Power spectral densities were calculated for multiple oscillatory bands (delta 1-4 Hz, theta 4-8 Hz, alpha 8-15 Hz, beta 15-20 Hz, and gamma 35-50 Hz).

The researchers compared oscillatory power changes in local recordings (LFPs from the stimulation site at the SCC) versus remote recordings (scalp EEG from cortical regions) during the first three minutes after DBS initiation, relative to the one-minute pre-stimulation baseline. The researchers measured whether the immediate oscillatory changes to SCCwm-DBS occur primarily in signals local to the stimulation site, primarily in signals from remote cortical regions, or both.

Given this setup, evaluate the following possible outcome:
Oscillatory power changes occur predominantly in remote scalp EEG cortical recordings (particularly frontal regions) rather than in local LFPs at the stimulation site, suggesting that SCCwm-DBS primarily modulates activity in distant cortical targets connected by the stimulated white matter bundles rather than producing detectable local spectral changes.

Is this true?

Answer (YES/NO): NO